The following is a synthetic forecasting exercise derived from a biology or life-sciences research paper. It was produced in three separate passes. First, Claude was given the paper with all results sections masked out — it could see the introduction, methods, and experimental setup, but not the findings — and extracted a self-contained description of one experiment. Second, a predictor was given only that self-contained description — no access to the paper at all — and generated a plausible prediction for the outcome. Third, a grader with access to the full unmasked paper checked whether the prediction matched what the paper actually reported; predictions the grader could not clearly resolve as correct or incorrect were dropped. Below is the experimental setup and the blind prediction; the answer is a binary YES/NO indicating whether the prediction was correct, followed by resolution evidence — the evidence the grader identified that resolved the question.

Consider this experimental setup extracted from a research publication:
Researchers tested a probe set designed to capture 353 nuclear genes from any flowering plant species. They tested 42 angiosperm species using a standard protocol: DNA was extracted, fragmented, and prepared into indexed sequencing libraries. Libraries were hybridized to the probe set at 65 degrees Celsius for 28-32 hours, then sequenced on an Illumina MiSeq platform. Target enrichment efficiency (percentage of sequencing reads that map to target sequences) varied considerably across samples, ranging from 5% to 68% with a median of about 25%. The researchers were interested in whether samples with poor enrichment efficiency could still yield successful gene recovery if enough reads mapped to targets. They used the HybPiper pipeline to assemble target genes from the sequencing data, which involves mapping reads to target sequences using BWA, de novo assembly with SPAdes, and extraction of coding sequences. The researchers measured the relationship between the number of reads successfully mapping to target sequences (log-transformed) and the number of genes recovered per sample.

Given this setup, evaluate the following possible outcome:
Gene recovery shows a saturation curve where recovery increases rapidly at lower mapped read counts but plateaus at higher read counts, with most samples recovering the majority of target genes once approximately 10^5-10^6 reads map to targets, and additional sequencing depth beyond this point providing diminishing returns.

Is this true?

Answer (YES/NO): NO